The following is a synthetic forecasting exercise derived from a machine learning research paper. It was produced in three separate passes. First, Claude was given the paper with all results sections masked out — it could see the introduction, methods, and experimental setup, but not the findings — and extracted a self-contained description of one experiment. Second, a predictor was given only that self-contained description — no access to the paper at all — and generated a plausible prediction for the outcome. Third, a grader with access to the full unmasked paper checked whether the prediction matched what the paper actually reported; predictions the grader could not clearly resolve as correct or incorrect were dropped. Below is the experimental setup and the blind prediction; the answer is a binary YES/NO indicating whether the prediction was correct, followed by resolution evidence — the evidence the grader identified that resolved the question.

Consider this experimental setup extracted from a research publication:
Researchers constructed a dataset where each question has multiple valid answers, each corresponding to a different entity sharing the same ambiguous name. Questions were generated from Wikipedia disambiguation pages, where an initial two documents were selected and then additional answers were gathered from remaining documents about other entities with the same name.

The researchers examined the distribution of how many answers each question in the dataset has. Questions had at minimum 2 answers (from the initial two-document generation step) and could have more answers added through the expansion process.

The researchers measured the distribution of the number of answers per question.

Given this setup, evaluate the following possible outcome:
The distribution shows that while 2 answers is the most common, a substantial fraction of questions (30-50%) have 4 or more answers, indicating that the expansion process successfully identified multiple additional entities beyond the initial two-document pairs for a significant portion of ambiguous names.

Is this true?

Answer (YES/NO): NO